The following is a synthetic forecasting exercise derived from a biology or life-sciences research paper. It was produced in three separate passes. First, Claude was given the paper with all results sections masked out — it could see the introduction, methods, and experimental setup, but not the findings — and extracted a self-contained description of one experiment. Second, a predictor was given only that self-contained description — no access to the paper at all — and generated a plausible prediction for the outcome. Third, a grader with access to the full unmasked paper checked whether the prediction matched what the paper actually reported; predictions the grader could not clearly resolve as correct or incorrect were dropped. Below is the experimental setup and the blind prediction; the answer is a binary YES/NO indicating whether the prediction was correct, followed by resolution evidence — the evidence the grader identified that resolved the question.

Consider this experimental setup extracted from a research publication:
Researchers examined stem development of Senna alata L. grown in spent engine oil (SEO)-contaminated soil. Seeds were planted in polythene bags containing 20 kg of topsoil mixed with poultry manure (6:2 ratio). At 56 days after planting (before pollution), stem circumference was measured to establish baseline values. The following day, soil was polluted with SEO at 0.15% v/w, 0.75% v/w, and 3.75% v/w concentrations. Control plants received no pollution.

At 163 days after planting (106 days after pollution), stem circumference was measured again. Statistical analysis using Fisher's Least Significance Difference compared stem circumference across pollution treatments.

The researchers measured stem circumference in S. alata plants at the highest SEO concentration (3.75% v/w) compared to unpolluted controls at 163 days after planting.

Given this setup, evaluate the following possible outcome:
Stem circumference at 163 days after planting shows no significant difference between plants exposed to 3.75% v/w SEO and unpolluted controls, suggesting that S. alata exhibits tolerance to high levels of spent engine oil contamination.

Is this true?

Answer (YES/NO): YES